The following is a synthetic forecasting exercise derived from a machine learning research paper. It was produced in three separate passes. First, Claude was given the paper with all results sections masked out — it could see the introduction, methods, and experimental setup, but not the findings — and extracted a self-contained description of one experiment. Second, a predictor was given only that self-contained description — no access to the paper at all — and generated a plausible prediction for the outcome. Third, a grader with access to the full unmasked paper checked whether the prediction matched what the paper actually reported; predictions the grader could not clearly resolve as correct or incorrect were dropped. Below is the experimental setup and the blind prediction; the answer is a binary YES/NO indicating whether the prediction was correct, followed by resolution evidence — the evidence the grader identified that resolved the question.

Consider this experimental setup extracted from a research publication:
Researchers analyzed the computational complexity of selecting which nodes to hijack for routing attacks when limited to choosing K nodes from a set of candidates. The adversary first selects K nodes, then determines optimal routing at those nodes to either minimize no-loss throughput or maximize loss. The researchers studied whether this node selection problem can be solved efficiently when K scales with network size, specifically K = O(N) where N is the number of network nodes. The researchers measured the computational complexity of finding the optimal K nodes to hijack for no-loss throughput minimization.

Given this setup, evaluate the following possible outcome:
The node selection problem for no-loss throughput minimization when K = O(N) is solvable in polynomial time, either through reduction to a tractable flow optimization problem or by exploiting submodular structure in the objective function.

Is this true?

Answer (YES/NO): NO